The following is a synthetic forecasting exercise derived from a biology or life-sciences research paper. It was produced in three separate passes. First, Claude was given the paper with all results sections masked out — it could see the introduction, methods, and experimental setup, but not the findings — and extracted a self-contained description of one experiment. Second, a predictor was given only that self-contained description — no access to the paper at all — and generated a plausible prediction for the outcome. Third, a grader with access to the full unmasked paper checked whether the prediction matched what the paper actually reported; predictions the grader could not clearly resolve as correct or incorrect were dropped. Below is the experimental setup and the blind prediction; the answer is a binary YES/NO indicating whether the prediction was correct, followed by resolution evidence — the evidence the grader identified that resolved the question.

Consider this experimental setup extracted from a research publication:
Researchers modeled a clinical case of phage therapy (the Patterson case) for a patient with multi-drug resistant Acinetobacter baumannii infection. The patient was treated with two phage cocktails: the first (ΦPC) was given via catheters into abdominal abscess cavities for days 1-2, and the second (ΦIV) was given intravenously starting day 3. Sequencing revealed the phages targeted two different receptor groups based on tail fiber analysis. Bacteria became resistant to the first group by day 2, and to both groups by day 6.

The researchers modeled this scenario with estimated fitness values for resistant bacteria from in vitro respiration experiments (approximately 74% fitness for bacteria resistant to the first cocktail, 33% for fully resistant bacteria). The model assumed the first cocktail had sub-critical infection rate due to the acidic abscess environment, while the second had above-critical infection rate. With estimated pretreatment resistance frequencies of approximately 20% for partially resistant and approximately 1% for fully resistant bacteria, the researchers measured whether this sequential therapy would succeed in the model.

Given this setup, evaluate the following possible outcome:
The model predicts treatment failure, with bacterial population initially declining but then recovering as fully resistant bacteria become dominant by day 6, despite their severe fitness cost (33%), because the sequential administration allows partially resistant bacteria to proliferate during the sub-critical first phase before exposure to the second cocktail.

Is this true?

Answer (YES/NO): YES